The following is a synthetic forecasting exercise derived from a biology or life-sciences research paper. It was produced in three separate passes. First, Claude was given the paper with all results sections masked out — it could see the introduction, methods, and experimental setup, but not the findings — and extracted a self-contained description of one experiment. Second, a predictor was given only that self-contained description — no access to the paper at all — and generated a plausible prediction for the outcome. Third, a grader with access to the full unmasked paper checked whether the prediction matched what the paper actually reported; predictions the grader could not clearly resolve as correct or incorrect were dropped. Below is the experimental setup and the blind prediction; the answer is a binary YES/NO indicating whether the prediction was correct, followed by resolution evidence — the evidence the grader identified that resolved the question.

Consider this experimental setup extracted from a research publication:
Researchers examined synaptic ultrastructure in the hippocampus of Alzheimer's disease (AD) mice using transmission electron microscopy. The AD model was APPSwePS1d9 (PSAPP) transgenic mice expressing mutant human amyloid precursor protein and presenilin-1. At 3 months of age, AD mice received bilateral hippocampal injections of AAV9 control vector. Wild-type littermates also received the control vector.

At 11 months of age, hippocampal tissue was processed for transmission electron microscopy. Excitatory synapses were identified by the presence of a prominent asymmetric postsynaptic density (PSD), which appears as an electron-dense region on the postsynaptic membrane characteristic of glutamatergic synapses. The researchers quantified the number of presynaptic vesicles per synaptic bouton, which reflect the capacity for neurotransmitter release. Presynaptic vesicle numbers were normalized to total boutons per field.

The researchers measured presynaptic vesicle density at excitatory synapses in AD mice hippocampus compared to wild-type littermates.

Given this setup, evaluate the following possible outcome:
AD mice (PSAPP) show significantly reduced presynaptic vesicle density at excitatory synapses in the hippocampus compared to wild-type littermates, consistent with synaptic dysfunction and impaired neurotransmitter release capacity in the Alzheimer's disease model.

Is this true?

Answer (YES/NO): YES